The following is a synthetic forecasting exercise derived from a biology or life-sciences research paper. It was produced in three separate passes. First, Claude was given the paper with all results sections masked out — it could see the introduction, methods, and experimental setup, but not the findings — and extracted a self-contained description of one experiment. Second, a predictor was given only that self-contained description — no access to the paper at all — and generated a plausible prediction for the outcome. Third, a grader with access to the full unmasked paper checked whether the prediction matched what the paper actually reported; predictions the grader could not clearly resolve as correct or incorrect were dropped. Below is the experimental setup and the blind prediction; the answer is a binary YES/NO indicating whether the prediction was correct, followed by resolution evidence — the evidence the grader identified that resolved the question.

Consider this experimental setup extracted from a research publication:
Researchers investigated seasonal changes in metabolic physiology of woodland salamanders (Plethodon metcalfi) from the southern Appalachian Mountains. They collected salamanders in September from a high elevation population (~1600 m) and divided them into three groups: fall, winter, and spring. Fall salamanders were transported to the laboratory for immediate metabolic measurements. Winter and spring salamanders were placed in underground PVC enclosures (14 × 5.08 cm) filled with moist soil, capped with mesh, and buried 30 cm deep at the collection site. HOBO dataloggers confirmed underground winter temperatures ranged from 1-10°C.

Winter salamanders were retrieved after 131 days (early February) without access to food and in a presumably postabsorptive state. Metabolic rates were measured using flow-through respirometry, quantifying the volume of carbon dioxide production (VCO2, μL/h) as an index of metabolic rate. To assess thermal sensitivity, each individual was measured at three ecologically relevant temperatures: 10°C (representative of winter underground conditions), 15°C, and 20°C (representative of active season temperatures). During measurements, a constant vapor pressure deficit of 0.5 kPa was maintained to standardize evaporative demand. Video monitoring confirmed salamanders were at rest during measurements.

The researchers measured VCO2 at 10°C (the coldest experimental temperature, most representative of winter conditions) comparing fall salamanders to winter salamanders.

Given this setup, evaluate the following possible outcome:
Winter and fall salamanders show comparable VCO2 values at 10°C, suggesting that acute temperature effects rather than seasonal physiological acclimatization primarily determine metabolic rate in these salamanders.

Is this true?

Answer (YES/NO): NO